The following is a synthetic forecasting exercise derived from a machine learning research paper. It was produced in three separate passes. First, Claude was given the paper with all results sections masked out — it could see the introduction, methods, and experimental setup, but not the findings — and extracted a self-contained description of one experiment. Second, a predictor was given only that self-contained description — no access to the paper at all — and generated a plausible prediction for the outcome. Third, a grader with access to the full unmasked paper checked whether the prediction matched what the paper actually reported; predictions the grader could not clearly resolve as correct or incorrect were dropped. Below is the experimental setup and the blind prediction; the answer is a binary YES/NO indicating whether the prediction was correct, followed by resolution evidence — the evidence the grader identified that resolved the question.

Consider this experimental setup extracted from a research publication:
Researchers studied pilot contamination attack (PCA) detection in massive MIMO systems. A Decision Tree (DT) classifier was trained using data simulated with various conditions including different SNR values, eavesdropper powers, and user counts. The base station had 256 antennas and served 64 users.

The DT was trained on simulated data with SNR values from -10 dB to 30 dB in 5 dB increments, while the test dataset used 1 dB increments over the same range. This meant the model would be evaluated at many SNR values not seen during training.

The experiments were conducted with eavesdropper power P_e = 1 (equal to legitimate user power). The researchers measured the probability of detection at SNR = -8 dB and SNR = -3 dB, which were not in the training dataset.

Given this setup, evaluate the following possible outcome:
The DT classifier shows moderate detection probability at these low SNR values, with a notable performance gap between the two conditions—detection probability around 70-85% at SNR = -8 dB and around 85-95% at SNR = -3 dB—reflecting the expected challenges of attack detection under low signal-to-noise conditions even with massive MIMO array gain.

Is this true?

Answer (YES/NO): NO